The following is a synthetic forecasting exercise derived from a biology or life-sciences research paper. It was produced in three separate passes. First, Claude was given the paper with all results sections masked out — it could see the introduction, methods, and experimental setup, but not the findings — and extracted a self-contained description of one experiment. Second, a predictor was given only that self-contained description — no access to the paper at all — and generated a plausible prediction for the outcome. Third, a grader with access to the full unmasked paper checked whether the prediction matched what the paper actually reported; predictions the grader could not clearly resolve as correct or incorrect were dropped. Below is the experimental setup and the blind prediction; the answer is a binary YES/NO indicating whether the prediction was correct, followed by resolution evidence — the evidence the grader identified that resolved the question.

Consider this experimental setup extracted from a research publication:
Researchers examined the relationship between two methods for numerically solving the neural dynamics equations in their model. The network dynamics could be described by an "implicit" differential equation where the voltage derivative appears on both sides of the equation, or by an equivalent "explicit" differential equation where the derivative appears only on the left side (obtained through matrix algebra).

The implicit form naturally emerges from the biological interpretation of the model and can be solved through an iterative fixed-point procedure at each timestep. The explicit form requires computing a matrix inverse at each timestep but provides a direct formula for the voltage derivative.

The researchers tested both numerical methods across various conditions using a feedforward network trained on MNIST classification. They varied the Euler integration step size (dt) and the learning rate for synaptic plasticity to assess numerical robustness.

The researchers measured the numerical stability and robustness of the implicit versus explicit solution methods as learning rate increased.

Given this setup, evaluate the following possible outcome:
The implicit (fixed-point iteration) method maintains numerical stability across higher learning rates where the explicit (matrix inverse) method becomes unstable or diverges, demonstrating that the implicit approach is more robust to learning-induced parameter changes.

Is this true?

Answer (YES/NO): NO